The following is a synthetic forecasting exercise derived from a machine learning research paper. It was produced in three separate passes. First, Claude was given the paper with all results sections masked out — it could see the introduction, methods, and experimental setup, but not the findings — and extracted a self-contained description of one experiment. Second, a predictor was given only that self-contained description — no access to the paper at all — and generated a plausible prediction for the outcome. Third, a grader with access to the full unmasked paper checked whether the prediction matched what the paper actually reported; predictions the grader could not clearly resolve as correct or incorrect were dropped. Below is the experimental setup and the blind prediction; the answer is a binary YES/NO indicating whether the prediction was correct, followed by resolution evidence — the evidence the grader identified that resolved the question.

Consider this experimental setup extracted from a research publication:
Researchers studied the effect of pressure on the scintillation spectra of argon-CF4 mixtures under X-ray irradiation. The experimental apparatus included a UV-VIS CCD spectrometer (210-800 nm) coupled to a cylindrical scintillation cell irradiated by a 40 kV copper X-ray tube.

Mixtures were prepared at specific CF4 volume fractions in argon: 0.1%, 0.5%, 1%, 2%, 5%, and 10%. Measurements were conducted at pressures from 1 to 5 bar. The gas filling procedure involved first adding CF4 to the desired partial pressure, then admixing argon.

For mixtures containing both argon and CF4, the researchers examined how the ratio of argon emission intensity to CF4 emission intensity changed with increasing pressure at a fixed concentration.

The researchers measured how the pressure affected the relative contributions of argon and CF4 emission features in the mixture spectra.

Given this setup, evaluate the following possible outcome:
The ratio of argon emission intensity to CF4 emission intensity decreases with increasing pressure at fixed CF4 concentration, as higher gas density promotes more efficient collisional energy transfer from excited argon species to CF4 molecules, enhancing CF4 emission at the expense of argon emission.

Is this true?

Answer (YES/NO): NO